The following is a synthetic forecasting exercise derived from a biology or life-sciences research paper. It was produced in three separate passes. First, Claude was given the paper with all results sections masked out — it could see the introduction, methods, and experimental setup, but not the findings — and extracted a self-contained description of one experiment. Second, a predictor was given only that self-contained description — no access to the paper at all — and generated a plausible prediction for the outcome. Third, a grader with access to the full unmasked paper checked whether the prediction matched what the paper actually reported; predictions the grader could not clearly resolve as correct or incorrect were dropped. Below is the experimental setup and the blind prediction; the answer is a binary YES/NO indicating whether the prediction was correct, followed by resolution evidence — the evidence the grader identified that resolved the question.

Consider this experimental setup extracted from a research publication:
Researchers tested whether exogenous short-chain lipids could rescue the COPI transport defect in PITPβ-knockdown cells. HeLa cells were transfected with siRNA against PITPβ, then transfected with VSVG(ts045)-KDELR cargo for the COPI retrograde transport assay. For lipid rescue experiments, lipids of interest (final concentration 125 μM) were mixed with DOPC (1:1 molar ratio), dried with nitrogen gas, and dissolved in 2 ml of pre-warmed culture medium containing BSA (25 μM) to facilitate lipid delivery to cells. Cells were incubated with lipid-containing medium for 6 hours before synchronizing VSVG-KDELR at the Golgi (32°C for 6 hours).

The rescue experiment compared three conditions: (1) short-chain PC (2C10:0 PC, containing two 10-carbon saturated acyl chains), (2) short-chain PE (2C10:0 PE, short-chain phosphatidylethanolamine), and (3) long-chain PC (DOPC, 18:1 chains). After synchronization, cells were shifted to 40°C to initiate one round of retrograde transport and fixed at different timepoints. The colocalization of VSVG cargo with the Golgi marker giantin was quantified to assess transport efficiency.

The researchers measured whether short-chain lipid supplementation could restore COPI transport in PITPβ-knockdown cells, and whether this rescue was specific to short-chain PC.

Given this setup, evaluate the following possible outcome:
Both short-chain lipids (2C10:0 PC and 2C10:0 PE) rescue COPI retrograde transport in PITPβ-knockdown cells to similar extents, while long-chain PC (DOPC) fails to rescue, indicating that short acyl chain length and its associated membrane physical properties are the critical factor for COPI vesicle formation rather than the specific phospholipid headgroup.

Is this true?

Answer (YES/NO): NO